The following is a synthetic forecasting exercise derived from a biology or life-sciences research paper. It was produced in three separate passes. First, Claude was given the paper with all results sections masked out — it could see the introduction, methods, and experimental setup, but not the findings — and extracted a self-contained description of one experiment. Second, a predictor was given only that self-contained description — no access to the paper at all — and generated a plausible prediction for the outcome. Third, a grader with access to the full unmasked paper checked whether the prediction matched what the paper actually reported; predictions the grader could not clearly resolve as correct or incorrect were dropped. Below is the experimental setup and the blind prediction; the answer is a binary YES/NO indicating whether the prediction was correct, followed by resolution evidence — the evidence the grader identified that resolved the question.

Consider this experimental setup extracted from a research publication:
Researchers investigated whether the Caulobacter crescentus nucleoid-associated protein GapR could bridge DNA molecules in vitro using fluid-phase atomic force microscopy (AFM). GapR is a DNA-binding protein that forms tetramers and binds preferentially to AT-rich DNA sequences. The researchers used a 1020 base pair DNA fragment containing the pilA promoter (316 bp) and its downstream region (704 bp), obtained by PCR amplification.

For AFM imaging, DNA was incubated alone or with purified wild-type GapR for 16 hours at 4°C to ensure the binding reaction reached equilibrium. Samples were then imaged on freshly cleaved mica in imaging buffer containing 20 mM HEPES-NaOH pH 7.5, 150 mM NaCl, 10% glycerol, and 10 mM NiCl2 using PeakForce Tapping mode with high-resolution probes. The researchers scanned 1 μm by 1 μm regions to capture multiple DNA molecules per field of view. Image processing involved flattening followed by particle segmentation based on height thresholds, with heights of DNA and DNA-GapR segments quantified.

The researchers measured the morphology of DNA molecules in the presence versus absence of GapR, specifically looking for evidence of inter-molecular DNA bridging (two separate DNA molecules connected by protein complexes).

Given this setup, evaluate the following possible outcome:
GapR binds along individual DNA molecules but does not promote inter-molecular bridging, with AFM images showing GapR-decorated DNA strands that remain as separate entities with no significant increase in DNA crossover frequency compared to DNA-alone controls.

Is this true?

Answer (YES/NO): NO